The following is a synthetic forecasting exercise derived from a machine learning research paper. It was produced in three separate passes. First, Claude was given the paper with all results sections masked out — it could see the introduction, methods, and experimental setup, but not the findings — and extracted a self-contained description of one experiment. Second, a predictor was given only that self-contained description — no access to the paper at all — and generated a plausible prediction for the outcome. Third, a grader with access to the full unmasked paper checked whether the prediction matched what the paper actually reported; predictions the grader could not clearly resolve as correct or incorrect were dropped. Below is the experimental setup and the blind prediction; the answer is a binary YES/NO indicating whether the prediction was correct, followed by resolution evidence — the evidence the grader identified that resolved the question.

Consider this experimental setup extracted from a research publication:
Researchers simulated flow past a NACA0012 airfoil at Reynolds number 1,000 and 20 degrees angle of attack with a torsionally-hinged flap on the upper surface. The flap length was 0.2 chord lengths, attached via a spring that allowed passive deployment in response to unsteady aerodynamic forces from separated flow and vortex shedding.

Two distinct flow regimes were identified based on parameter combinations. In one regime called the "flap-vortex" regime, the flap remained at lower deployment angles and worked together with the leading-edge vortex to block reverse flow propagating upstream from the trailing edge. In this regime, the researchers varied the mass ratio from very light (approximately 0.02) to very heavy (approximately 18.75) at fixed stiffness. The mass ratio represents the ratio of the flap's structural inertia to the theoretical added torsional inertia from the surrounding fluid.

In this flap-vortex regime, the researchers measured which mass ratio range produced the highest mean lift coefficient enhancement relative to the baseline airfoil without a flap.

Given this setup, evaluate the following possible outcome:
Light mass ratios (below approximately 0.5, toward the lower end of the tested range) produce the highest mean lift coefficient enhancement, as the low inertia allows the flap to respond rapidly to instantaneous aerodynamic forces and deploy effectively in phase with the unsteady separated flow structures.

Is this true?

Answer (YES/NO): YES